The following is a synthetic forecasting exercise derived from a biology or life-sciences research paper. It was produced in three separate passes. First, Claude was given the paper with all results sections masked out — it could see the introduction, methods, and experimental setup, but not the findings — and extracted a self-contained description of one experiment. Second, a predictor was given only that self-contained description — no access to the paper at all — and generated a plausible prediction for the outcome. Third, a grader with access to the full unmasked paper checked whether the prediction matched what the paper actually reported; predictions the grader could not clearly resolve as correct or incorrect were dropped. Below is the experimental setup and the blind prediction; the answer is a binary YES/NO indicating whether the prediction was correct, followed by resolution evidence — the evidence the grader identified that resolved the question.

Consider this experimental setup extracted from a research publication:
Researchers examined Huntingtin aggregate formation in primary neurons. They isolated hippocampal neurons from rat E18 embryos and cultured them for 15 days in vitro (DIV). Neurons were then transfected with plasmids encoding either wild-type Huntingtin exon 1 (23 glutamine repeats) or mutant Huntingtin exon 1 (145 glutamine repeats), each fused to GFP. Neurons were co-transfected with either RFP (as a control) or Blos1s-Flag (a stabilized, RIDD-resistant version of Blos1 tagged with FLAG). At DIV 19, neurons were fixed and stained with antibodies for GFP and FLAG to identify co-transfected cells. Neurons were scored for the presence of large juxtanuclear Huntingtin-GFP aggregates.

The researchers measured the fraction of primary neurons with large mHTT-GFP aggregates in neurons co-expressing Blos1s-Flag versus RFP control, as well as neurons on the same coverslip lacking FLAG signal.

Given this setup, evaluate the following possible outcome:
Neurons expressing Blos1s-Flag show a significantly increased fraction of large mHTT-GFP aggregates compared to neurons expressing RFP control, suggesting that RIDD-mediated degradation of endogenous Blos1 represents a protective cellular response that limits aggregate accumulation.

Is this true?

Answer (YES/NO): YES